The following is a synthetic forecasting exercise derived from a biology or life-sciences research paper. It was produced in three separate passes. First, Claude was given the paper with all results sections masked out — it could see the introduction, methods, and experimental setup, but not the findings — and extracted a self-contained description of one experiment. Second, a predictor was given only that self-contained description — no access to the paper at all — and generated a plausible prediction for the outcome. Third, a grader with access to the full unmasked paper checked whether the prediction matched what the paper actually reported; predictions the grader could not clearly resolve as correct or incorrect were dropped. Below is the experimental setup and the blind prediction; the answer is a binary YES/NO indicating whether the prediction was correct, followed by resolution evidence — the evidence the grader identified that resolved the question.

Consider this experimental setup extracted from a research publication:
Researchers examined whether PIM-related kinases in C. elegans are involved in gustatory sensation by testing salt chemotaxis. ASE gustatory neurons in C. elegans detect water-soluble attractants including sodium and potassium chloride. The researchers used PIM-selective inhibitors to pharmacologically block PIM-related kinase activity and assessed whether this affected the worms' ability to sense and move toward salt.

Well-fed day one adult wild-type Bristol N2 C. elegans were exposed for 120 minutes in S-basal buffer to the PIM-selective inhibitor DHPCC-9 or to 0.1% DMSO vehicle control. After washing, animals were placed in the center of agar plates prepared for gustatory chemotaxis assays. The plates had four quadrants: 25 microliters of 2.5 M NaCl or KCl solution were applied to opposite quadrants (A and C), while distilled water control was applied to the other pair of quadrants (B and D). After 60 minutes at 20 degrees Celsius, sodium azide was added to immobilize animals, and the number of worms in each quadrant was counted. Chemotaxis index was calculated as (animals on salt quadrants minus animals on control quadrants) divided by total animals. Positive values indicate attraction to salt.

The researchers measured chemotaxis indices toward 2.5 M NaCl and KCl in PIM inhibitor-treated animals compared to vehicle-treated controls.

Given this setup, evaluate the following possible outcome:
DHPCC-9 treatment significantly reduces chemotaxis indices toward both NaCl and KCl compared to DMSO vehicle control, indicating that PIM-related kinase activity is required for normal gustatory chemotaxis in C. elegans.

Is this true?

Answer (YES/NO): NO